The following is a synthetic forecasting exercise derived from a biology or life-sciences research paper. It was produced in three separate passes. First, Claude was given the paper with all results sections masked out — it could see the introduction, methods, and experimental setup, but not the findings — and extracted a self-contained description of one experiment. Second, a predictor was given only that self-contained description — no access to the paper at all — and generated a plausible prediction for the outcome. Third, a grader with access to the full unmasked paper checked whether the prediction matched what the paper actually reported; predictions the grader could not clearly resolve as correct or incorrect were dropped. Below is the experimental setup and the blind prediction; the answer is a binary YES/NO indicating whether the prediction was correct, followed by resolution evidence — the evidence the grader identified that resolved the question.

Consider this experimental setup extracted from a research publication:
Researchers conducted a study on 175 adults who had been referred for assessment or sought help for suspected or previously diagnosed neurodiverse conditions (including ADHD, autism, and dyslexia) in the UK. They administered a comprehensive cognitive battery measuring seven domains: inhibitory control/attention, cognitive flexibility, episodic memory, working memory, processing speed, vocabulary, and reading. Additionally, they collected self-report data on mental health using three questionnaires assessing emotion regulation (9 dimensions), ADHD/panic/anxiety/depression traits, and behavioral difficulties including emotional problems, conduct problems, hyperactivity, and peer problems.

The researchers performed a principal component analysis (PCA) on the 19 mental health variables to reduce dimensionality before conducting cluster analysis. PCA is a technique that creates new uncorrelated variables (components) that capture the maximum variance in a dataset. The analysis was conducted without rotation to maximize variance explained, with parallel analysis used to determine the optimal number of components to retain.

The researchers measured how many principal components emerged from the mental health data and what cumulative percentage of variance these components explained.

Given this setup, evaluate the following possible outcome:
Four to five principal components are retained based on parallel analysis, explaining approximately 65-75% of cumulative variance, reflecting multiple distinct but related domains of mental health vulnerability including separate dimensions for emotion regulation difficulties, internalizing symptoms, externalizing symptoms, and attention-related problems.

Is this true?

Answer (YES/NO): NO